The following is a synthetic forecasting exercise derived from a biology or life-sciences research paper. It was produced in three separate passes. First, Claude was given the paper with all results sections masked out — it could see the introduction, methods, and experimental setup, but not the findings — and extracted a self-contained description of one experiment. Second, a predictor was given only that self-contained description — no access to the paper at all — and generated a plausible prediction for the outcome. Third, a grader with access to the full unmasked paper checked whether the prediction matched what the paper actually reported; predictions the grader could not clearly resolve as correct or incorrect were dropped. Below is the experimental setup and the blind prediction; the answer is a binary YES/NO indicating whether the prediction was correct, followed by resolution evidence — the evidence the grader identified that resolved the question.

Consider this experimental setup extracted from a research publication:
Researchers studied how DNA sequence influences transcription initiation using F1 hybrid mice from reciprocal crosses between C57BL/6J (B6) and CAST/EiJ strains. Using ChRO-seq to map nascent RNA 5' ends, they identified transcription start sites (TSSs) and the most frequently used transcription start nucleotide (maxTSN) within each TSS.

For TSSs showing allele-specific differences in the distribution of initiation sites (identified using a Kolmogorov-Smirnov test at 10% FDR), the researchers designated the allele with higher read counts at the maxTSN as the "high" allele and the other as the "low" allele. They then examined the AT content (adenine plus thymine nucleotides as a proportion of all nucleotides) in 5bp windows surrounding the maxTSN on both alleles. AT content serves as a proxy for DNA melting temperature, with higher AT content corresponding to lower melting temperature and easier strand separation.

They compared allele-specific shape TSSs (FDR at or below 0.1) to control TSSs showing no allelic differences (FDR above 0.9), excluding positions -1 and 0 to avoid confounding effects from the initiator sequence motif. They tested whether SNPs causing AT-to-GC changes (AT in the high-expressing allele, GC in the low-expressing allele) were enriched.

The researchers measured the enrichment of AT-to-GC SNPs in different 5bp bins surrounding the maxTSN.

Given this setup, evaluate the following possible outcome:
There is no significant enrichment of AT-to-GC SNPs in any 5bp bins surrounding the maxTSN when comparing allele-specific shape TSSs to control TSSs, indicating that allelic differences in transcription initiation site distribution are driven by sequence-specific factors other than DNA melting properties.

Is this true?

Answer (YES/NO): NO